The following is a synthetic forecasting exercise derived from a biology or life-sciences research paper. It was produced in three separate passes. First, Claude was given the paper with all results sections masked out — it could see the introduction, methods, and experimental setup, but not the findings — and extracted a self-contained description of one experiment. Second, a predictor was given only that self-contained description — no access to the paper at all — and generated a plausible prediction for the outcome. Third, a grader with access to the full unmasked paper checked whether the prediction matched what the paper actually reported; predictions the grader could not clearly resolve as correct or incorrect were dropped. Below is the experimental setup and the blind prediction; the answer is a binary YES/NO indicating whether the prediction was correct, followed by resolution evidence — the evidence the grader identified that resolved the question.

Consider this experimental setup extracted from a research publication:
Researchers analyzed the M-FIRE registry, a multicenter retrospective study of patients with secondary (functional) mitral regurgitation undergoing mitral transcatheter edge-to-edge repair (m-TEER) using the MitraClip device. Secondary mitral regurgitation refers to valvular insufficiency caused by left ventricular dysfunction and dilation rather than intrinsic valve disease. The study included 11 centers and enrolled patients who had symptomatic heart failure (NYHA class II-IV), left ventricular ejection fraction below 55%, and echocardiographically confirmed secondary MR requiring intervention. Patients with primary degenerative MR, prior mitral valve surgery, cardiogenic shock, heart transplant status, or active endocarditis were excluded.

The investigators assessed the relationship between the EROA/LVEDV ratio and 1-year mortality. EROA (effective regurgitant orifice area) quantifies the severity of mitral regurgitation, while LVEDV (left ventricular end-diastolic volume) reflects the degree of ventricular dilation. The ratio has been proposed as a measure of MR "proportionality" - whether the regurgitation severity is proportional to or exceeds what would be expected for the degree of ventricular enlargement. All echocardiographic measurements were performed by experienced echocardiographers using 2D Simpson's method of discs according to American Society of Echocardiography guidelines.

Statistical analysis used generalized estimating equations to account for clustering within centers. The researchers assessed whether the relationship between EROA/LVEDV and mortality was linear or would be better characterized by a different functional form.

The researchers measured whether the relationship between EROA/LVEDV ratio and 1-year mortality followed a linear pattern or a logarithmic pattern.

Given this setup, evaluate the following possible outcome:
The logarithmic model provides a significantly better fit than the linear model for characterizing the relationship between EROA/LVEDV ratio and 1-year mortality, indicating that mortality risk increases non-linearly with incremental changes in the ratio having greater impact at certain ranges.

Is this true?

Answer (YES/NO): YES